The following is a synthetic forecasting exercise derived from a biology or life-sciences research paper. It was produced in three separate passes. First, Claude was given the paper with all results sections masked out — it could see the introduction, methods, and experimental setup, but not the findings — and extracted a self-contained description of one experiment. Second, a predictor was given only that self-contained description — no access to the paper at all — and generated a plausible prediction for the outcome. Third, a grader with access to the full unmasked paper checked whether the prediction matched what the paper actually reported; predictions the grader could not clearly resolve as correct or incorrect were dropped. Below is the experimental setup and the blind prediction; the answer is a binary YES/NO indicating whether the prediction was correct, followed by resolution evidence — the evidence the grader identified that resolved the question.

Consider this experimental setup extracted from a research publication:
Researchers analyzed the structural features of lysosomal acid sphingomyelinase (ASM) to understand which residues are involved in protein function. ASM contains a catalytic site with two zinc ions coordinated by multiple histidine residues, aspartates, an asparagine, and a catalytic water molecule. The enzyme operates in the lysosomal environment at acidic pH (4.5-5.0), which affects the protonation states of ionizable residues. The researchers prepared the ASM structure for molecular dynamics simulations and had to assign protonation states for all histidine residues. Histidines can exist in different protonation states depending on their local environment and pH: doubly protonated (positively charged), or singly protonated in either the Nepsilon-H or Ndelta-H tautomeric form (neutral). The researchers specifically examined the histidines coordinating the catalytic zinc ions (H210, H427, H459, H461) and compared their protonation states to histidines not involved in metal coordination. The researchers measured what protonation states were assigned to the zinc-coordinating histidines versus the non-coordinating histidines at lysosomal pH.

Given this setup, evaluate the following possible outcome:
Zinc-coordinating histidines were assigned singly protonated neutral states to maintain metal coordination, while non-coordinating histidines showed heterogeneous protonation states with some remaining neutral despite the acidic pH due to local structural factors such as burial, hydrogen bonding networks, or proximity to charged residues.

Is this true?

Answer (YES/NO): NO